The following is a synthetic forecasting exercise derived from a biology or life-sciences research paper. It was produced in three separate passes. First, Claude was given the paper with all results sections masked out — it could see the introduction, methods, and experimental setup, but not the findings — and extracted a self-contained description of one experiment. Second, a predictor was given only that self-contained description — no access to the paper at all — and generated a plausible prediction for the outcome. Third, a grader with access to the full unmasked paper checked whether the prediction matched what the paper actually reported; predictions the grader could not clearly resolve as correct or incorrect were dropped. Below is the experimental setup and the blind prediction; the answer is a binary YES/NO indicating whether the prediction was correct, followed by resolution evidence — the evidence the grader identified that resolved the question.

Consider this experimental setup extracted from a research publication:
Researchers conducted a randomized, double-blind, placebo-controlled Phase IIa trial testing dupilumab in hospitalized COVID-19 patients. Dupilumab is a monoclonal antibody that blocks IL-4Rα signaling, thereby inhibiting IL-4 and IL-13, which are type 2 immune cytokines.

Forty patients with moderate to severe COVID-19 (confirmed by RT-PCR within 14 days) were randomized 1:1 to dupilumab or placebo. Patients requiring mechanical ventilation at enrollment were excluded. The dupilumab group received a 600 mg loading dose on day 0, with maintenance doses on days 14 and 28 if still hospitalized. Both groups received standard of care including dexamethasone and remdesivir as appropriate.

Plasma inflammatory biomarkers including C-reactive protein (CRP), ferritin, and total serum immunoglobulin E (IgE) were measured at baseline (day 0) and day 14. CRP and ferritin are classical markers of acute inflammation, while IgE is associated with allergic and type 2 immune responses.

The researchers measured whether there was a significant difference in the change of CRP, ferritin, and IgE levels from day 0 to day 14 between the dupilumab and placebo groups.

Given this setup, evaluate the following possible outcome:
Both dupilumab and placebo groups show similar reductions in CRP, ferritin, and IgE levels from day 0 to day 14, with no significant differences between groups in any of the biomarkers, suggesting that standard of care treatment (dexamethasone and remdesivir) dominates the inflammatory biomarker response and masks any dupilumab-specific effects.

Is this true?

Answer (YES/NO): YES